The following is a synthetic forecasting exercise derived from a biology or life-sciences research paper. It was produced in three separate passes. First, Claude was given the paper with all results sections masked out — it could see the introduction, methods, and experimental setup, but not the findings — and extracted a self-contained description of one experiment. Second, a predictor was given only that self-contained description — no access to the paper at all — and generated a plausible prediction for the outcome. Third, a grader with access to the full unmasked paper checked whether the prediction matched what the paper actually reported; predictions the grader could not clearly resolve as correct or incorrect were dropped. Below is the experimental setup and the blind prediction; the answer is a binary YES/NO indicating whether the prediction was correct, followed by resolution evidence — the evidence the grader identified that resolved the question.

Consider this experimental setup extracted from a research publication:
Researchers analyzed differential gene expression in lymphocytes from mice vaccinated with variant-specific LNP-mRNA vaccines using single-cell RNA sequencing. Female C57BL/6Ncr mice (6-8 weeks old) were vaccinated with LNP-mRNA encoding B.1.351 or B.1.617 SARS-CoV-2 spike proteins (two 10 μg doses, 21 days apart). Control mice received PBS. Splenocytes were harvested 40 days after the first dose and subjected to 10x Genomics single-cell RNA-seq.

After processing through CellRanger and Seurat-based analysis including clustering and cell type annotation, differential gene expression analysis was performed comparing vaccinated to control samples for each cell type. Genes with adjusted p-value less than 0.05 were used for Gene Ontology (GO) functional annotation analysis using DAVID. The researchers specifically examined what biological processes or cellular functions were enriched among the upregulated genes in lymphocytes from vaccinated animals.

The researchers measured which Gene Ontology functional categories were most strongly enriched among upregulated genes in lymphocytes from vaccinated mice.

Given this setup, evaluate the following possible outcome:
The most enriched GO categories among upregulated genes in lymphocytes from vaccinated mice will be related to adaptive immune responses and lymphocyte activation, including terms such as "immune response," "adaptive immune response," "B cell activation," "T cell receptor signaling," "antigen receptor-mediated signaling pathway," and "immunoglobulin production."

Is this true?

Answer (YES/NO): NO